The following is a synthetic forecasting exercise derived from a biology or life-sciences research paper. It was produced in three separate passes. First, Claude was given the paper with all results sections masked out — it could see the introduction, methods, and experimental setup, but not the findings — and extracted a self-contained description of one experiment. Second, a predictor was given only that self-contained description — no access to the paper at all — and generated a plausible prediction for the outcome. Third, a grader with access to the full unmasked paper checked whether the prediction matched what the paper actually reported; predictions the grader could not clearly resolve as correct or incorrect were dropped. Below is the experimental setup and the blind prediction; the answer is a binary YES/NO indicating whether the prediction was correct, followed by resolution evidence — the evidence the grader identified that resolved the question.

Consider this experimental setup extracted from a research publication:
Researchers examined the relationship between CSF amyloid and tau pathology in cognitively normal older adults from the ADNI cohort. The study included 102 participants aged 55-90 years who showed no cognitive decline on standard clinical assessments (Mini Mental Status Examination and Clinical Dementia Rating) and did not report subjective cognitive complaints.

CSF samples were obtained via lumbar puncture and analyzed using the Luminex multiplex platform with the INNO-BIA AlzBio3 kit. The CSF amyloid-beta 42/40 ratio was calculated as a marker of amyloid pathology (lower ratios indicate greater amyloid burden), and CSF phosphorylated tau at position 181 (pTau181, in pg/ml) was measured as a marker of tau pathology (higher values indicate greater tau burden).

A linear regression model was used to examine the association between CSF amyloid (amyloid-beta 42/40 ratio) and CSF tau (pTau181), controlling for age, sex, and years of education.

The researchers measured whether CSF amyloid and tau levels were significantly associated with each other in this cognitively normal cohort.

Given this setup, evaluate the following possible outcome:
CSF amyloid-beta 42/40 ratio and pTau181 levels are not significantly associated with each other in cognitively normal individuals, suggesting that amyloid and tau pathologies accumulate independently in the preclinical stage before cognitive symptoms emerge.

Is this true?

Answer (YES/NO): NO